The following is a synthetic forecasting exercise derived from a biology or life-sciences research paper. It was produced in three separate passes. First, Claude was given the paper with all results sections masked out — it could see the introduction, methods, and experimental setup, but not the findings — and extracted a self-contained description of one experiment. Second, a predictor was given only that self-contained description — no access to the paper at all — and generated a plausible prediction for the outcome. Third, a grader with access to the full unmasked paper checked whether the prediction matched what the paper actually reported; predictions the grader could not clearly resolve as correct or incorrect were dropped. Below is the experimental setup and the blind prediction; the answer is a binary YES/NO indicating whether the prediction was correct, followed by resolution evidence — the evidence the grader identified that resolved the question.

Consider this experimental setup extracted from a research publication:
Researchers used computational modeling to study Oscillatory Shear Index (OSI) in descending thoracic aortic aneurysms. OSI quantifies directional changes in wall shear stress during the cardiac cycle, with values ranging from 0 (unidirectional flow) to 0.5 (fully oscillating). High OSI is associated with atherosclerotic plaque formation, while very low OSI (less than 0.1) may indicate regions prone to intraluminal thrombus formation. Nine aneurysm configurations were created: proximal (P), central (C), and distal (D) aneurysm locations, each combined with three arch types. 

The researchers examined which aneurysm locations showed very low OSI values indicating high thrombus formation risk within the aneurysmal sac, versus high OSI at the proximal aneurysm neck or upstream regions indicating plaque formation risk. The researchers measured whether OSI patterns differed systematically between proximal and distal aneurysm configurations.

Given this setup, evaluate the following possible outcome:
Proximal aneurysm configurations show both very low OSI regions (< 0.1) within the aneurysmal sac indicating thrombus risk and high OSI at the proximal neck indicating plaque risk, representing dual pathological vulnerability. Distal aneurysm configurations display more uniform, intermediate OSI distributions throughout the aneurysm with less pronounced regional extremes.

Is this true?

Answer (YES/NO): NO